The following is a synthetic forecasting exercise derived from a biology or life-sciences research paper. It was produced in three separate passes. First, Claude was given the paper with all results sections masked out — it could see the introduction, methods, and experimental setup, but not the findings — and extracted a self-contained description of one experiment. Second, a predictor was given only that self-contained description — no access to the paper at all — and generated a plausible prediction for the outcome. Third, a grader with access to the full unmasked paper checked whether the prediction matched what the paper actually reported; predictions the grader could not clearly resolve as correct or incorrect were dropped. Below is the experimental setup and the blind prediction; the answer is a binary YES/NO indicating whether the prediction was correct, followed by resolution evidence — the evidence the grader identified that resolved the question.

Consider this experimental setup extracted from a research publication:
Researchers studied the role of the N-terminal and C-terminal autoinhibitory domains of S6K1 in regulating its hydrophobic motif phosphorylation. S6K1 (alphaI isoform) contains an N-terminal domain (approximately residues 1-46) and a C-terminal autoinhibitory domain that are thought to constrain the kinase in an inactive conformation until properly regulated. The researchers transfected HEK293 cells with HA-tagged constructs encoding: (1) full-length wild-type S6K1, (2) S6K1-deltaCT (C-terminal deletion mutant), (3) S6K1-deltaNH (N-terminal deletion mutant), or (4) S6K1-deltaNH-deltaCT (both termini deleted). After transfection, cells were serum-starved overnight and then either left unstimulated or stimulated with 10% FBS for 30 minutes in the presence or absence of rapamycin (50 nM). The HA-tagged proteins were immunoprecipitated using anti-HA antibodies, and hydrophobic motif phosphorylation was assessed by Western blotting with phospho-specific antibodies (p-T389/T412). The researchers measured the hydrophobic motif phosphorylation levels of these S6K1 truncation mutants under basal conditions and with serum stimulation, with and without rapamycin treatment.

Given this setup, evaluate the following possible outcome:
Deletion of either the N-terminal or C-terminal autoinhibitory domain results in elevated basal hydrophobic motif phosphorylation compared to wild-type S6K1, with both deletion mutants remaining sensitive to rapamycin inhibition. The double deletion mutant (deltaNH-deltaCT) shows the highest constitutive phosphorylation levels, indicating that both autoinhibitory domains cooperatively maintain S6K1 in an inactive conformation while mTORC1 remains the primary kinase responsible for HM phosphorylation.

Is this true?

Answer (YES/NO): NO